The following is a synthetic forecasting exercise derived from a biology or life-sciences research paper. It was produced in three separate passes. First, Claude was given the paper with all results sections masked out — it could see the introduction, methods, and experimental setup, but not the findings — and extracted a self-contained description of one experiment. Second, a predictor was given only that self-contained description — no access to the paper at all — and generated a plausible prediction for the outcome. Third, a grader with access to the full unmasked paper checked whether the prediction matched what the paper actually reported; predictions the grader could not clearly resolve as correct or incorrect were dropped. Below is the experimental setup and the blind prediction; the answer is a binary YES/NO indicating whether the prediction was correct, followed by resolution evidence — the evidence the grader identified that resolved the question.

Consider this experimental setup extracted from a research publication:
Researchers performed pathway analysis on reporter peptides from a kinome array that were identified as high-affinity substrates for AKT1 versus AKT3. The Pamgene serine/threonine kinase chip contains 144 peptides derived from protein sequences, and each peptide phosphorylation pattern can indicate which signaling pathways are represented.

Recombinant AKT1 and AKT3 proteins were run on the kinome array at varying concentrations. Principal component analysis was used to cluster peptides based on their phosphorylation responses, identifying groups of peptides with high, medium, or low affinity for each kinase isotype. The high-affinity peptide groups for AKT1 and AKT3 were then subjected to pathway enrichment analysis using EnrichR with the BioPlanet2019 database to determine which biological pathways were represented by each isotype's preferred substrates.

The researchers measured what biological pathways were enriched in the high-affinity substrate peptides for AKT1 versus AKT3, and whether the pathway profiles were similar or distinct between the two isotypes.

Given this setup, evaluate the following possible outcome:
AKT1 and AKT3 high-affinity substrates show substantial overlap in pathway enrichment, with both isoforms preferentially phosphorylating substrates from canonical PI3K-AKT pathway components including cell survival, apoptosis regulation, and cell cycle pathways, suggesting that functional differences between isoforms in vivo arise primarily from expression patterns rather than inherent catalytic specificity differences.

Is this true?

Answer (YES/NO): NO